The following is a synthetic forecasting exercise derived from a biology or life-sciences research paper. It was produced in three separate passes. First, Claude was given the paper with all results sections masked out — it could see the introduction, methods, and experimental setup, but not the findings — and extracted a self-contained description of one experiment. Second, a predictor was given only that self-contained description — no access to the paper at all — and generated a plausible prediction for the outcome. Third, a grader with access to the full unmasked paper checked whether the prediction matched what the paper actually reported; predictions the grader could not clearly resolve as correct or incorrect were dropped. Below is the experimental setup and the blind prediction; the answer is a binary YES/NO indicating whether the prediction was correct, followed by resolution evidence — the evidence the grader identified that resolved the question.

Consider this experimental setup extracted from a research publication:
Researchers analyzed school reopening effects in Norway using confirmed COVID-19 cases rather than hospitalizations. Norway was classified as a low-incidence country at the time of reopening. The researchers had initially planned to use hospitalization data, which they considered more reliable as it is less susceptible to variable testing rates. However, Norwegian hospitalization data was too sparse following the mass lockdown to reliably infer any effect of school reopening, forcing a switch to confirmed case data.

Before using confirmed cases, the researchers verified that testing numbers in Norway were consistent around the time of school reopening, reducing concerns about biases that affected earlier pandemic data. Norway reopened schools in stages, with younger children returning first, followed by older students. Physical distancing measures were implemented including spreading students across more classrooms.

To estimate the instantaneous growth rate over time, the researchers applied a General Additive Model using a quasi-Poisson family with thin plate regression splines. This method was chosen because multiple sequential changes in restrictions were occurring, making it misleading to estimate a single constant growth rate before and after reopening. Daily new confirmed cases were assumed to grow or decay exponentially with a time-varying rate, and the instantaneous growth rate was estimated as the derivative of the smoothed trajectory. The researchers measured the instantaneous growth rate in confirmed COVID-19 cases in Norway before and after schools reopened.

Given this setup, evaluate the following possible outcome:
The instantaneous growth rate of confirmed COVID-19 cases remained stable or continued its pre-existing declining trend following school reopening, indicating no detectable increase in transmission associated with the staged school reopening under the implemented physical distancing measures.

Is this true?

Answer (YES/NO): YES